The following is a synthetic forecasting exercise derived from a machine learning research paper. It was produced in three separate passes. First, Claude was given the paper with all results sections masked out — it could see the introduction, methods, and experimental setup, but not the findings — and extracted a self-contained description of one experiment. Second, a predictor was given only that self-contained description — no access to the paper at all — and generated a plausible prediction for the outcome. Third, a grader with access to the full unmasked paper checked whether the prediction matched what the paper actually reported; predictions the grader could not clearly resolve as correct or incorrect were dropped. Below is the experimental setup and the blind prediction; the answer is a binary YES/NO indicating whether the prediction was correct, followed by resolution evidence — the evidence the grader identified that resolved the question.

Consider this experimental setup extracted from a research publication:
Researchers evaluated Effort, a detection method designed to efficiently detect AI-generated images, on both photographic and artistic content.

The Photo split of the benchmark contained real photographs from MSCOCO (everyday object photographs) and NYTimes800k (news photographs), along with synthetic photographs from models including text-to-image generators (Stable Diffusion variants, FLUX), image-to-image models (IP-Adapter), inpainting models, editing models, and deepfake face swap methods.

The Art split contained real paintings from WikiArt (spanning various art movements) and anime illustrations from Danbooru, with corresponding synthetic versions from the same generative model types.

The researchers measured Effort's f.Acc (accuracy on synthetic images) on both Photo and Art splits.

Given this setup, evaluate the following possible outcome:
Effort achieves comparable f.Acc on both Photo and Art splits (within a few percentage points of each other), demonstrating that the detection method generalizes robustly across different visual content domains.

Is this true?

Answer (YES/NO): NO